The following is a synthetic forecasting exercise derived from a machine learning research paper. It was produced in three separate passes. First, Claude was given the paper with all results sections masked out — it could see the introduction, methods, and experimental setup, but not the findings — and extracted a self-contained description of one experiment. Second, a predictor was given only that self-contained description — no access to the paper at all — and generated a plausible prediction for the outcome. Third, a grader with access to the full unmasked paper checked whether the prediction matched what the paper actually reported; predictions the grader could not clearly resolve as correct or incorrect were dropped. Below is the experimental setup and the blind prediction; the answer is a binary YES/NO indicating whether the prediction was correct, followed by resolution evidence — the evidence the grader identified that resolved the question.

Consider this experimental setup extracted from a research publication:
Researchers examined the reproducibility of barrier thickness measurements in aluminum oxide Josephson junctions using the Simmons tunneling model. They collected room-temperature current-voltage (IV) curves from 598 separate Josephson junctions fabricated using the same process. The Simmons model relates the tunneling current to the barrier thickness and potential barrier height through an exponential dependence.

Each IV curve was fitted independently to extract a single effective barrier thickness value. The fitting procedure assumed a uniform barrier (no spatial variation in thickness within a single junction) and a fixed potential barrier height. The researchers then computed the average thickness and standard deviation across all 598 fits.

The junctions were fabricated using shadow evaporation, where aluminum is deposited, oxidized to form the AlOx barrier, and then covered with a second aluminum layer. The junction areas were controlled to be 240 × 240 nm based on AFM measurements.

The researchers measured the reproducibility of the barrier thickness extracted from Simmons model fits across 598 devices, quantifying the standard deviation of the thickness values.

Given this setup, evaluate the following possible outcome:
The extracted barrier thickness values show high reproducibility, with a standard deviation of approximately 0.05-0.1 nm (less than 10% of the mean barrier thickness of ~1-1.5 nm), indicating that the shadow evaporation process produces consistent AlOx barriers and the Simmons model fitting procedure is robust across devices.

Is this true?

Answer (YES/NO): NO